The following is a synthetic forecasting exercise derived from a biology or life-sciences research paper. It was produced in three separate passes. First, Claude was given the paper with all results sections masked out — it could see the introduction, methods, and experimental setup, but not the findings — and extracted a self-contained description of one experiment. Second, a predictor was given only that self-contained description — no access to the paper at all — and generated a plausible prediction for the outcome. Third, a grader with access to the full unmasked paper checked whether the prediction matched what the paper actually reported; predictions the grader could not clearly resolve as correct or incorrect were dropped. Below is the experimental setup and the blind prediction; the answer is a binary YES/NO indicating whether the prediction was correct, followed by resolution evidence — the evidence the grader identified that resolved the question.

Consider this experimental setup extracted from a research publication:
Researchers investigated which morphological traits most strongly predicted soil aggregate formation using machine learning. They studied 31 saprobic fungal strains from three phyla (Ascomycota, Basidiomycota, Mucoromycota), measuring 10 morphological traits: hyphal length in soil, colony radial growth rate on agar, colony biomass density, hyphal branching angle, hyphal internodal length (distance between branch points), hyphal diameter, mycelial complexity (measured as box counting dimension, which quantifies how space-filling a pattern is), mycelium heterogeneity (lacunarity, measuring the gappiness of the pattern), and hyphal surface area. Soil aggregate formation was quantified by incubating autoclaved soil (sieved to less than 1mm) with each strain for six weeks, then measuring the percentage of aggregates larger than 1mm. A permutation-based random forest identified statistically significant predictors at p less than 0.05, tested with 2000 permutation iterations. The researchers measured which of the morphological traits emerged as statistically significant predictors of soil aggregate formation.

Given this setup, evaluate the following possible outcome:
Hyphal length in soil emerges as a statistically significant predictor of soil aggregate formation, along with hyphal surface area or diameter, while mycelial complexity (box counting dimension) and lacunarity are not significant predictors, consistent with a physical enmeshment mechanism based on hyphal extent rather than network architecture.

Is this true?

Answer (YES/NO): NO